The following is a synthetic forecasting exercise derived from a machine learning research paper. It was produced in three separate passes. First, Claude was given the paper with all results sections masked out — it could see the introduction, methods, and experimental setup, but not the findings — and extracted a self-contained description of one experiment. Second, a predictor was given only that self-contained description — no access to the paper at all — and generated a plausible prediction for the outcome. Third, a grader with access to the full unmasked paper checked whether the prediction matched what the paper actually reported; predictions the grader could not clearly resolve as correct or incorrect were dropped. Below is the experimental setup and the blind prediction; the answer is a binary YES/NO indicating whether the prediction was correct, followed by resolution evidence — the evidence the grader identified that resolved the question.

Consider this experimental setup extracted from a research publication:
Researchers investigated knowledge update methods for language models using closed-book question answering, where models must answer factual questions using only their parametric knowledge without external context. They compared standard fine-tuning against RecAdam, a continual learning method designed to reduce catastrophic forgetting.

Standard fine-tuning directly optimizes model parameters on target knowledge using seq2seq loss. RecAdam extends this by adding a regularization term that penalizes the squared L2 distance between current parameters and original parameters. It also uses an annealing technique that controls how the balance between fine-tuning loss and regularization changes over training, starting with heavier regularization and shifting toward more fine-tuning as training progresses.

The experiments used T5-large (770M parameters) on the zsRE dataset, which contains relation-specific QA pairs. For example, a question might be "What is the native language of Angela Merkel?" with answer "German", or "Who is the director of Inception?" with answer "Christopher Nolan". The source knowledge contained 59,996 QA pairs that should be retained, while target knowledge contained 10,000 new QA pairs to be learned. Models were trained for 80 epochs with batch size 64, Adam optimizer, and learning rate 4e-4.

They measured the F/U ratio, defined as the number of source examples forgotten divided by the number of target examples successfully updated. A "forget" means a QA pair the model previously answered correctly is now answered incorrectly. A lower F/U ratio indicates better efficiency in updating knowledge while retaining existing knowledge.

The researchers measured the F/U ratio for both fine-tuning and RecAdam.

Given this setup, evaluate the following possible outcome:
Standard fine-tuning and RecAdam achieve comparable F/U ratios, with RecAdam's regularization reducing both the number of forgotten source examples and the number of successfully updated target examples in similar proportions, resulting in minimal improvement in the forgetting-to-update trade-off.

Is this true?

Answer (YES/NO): NO